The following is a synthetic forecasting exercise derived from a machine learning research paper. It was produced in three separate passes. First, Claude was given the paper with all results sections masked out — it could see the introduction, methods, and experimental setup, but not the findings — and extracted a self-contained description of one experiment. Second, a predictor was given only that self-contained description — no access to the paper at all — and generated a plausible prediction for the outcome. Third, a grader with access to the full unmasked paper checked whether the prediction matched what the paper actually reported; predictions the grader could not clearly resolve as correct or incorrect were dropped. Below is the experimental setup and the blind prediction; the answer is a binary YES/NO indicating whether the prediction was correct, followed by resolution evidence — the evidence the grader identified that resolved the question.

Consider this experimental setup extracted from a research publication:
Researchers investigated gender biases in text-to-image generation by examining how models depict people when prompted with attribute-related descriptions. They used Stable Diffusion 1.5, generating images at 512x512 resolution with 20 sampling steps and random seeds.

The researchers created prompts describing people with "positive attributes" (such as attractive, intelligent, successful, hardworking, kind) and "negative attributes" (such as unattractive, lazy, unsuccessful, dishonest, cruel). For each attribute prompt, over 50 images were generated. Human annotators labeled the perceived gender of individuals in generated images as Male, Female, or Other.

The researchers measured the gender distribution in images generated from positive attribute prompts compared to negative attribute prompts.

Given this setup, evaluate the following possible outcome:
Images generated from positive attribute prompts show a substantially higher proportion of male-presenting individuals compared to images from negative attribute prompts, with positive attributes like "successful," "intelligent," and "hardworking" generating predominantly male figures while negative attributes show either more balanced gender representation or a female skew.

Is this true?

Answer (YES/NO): NO